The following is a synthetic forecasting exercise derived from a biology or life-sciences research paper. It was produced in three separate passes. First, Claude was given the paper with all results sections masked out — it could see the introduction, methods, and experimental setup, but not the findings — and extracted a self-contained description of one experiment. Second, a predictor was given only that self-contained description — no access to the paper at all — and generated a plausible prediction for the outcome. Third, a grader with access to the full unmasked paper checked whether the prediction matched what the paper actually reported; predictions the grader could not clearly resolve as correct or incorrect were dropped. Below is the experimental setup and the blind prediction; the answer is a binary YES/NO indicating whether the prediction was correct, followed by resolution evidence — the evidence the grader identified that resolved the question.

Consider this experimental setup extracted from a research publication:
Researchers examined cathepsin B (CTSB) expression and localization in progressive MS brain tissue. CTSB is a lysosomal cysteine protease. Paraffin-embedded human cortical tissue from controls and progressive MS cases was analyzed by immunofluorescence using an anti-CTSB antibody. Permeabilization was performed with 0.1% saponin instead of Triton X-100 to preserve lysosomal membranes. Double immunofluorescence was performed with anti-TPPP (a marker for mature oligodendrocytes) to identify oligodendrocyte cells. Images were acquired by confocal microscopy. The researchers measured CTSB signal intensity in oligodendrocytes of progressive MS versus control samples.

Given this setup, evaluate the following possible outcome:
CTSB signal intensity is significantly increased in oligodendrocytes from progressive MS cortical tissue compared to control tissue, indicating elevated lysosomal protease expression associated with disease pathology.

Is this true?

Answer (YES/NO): YES